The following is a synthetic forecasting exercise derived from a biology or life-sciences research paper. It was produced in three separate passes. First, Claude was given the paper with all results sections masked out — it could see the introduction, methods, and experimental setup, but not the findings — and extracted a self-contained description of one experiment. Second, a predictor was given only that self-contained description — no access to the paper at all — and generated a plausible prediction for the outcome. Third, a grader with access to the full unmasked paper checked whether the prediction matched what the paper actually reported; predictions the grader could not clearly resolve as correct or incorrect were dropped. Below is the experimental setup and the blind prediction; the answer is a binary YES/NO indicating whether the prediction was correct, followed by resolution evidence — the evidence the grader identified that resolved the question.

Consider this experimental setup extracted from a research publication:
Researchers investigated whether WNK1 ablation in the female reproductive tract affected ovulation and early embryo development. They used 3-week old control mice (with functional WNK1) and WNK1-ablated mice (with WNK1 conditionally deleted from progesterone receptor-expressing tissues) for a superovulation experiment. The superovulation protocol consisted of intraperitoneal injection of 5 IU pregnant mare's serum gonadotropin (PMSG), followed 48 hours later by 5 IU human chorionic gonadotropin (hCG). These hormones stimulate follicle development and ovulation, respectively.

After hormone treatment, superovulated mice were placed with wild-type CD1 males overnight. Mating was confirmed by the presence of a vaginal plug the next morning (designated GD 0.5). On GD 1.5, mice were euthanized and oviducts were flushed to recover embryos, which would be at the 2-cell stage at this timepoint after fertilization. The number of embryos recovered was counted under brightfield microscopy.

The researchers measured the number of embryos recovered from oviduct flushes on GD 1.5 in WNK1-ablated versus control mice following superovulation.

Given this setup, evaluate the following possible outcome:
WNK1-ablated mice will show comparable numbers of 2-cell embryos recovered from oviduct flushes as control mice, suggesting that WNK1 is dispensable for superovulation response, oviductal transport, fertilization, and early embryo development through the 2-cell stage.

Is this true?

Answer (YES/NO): YES